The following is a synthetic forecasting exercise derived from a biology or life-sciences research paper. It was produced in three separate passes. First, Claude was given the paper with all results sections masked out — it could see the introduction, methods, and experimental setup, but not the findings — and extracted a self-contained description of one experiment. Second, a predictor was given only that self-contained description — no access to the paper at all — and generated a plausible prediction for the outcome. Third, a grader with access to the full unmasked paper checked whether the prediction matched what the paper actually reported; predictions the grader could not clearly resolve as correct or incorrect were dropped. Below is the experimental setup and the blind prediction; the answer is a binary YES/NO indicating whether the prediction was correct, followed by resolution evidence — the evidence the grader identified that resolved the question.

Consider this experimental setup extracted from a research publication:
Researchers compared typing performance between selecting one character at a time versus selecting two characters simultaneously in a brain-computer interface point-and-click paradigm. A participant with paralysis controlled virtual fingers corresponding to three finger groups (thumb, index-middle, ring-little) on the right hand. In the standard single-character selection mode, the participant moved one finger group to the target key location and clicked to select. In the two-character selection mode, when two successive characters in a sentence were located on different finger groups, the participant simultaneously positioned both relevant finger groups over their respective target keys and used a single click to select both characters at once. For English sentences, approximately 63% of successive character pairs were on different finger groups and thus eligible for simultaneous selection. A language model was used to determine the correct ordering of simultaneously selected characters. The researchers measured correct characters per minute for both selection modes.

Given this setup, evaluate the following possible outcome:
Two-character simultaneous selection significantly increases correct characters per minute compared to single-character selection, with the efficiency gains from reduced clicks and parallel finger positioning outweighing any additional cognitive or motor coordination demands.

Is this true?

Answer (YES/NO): NO